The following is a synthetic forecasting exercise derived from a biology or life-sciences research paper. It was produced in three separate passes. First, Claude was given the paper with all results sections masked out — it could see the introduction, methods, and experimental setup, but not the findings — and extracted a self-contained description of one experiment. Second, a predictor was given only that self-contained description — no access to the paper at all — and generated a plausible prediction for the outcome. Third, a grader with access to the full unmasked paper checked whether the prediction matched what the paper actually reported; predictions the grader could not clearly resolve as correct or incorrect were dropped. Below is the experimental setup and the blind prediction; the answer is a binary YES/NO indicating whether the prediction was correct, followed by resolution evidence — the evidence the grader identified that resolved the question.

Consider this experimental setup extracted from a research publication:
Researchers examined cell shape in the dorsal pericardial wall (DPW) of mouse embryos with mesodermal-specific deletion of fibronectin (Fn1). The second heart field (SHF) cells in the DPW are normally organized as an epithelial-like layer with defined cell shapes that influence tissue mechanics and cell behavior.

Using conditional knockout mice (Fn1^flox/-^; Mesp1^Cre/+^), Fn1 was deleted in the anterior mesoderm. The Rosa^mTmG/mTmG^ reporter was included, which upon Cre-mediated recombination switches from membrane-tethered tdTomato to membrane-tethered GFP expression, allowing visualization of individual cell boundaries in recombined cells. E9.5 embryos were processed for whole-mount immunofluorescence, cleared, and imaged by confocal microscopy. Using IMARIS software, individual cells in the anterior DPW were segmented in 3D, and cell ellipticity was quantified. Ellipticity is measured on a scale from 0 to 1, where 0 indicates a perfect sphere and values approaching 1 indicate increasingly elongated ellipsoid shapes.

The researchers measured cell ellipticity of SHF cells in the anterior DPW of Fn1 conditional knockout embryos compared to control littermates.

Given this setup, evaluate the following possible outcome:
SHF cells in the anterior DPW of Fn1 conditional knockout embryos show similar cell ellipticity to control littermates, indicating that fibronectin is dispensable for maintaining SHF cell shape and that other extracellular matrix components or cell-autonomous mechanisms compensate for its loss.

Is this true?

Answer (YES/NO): NO